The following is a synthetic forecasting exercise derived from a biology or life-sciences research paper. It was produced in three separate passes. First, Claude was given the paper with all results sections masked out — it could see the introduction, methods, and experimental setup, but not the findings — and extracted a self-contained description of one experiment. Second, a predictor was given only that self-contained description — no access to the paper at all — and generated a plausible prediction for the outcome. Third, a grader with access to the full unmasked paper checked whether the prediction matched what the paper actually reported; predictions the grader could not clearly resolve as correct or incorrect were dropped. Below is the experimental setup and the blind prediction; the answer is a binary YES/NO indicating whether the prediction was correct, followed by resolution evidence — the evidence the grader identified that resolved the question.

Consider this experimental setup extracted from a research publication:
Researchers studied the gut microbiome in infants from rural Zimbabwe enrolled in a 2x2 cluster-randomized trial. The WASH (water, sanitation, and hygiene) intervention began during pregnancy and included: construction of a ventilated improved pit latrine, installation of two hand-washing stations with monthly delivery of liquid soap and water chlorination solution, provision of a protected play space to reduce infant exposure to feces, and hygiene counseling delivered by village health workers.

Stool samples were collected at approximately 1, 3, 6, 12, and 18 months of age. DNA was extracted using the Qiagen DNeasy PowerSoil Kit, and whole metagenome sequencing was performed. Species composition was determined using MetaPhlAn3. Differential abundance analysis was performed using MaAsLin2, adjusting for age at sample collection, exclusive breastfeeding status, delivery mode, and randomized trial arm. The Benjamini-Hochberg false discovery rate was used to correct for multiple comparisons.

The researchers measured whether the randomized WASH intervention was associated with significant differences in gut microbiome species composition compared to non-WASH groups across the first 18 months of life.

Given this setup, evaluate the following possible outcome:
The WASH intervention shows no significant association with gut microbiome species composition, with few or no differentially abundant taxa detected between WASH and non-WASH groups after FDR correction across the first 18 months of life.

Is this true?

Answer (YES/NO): YES